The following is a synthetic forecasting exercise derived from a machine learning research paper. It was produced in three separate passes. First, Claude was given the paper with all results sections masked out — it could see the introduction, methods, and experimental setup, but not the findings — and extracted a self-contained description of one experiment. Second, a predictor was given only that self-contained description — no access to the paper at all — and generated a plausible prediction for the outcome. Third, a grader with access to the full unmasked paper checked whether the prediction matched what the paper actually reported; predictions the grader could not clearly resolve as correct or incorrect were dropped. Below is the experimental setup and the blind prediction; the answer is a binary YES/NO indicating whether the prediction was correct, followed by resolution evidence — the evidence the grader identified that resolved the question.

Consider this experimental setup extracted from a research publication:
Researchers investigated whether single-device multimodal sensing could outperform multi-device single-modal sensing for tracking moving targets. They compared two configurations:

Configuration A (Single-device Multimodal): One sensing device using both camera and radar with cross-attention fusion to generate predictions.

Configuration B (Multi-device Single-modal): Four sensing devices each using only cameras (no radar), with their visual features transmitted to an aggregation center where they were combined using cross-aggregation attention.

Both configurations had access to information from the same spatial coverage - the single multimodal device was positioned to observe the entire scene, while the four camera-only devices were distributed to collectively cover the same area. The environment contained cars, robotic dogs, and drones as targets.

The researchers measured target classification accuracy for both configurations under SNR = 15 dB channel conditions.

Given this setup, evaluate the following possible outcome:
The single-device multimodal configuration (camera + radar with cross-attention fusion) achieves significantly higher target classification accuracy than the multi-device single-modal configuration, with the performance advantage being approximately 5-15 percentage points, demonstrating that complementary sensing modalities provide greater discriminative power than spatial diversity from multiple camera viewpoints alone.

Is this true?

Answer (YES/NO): NO